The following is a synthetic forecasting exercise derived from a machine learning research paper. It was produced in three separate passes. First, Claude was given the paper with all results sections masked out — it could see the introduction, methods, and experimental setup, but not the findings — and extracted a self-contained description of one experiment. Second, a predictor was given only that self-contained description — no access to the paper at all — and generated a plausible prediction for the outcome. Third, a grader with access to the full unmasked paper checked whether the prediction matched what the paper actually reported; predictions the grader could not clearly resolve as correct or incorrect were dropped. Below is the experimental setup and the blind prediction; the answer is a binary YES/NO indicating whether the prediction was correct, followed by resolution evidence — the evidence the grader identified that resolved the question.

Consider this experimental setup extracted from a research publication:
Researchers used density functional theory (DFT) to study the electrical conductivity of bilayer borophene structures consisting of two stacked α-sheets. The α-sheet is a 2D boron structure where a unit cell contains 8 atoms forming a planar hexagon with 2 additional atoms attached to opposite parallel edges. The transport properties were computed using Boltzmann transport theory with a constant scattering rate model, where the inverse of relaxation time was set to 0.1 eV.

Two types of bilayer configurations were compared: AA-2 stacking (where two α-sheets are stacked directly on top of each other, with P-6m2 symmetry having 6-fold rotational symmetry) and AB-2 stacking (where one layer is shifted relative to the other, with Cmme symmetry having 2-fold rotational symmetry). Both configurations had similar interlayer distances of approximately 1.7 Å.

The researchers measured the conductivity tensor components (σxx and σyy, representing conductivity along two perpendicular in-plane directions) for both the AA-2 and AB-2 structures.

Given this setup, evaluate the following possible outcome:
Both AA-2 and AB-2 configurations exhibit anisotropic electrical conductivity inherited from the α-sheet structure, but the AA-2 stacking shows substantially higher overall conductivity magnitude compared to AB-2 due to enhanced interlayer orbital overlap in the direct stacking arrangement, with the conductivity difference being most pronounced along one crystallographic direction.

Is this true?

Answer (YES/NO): NO